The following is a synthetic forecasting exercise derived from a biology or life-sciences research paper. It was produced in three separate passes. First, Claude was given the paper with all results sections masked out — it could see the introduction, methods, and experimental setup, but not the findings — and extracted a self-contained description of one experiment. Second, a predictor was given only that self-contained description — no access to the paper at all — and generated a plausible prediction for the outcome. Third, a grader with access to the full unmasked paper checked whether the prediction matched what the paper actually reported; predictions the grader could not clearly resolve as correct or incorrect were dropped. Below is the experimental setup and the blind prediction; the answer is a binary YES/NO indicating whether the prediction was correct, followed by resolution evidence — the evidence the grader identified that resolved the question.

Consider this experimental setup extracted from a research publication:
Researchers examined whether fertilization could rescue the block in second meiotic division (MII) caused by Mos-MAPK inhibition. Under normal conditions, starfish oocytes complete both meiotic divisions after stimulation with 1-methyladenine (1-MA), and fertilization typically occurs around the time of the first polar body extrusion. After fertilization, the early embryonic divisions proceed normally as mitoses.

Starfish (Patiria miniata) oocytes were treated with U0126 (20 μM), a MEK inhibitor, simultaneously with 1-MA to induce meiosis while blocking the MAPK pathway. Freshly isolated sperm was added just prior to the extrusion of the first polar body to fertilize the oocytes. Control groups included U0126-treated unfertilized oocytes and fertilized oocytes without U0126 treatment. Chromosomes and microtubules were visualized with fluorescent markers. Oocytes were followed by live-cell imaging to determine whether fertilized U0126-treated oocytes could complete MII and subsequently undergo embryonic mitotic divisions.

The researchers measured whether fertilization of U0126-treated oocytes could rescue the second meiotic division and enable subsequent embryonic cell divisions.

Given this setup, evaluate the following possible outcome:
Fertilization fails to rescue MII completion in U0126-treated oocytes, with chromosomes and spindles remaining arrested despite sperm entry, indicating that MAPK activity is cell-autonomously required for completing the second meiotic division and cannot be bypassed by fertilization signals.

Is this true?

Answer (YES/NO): NO